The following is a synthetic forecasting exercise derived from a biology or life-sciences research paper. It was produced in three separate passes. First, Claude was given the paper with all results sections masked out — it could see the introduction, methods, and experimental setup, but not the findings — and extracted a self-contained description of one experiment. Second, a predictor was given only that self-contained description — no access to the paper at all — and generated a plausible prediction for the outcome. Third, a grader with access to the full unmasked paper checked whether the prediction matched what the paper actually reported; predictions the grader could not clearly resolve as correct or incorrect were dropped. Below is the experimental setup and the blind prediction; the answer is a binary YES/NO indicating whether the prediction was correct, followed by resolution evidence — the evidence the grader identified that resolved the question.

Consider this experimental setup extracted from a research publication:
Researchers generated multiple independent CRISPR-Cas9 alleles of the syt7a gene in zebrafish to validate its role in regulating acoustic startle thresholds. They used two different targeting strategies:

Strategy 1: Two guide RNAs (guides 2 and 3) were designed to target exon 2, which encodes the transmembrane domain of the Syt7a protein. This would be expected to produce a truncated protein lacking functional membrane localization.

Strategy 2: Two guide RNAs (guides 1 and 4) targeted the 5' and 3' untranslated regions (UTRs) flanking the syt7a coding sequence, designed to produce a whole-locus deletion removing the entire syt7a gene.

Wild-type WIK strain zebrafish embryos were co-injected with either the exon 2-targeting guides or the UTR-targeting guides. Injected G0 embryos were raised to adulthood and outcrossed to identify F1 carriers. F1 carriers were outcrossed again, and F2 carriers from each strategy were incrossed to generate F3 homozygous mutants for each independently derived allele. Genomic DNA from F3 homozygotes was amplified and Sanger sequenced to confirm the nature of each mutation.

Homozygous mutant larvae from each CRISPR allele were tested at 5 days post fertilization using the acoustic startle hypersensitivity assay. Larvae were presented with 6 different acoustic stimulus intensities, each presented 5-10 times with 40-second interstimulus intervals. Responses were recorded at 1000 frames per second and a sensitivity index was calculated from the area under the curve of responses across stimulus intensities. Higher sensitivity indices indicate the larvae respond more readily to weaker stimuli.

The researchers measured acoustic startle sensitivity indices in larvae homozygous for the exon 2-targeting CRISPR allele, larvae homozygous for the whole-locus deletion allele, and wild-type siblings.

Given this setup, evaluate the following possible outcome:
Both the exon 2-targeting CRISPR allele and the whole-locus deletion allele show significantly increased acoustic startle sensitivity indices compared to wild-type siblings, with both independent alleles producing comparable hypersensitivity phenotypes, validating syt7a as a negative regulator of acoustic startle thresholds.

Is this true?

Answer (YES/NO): NO